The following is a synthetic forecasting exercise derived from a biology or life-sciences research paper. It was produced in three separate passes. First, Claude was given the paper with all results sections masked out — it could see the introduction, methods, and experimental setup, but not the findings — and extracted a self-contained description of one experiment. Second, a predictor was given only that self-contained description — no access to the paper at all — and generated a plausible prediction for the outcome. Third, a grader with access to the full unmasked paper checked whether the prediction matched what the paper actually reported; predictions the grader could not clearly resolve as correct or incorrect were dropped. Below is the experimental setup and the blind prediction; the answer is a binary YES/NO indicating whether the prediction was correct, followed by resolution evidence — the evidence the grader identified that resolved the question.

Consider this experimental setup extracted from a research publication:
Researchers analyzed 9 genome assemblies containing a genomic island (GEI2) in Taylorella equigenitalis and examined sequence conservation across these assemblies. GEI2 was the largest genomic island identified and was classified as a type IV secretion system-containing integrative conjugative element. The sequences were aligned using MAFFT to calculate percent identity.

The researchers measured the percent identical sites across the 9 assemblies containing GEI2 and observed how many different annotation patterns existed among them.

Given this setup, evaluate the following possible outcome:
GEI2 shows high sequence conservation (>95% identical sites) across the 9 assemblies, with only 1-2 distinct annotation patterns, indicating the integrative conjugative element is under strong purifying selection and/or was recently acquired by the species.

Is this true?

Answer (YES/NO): NO